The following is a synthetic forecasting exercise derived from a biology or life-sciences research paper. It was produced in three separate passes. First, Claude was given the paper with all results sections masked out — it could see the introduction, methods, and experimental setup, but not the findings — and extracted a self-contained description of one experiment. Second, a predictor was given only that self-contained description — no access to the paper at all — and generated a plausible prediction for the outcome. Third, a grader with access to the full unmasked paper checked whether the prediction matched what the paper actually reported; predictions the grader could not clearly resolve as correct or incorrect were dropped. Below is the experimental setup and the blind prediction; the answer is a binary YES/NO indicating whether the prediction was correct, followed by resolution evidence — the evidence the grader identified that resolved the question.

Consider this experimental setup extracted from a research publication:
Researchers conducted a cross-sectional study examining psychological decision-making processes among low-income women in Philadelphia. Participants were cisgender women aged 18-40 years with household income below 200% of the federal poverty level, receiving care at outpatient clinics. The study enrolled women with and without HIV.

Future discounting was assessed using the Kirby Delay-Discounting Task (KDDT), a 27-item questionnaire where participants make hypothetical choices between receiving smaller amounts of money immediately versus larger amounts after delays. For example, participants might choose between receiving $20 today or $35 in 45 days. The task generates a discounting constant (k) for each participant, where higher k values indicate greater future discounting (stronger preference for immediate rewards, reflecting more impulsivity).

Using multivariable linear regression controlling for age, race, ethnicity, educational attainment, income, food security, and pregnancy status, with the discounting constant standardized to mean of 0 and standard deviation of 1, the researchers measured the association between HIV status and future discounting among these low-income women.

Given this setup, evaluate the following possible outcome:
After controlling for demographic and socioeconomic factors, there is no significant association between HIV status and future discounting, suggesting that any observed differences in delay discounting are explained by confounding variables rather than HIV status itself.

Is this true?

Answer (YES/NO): YES